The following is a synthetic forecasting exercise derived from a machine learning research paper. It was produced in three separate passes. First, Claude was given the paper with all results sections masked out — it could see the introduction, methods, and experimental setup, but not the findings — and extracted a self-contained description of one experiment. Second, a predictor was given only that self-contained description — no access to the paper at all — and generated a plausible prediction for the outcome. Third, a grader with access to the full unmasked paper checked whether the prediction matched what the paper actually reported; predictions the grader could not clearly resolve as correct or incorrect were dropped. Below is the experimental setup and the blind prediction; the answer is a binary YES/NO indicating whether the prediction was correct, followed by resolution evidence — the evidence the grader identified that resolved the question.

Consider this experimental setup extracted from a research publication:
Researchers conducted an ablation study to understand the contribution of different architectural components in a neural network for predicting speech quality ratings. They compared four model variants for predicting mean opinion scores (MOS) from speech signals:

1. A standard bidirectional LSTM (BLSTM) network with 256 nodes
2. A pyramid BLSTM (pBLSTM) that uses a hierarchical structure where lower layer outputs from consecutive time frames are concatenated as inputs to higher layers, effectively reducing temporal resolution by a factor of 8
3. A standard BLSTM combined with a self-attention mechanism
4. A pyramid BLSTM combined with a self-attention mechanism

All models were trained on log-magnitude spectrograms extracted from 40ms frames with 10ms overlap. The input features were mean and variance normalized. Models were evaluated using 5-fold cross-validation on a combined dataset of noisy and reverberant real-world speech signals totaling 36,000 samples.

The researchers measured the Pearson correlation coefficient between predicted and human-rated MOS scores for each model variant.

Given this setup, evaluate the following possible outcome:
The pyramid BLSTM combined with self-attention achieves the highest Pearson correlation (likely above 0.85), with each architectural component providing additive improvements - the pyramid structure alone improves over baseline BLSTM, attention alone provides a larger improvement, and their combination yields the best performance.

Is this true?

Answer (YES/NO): YES